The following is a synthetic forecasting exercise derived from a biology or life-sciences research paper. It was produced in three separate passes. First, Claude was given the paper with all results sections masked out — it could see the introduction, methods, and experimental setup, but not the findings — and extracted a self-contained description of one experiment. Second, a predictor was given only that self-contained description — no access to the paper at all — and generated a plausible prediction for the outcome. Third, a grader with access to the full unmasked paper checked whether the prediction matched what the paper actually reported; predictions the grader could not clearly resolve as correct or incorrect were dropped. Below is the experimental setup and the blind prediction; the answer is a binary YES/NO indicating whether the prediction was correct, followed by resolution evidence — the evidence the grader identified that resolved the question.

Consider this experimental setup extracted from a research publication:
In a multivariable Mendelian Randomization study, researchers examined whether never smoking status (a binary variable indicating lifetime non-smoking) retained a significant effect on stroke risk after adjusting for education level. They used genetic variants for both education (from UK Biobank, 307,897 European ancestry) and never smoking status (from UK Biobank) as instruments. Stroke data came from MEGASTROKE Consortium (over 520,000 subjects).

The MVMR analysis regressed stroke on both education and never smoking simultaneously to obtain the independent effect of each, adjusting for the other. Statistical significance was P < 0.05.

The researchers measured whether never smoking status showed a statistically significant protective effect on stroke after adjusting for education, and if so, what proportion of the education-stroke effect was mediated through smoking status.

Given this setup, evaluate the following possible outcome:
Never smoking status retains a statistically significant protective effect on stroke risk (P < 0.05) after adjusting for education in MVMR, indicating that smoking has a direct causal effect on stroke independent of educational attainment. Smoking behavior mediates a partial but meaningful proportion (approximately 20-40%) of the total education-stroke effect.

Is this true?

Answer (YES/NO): YES